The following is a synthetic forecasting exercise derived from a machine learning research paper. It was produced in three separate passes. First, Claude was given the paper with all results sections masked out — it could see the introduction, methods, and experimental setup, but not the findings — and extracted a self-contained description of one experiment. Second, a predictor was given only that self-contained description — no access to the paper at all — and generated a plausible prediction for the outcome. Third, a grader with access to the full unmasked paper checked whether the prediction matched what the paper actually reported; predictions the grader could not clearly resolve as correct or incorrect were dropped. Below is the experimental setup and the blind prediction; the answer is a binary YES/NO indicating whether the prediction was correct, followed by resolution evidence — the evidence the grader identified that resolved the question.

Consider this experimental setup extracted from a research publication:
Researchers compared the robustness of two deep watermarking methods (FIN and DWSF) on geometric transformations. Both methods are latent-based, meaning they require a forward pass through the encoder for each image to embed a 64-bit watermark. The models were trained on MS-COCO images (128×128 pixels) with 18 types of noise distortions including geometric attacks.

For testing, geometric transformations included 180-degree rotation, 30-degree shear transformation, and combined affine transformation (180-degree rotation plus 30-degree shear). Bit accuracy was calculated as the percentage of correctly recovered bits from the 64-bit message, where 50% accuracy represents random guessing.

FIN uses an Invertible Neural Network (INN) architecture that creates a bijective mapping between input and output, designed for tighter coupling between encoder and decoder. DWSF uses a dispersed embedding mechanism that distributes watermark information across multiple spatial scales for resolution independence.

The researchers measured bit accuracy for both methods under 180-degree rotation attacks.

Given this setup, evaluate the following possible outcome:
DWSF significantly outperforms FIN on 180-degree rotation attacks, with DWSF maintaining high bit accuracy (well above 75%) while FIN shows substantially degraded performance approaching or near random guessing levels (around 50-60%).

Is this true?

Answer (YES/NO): NO